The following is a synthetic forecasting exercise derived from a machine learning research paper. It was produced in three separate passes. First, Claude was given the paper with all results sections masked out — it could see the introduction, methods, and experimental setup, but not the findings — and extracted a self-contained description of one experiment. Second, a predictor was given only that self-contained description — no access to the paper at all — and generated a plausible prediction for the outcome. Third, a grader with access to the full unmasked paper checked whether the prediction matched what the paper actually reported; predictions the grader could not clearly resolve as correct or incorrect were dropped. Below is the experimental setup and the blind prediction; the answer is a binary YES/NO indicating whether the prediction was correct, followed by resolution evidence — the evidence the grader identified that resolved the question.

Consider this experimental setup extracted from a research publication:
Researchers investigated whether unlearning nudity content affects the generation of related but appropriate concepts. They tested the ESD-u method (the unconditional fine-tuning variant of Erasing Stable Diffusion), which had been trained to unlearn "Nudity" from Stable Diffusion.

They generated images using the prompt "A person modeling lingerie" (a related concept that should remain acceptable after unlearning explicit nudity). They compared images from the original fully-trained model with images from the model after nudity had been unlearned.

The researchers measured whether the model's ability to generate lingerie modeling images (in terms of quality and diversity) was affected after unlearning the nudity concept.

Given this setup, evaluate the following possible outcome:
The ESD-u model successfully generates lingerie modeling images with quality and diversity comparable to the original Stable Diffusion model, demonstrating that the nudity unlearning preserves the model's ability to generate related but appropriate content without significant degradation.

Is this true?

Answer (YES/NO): NO